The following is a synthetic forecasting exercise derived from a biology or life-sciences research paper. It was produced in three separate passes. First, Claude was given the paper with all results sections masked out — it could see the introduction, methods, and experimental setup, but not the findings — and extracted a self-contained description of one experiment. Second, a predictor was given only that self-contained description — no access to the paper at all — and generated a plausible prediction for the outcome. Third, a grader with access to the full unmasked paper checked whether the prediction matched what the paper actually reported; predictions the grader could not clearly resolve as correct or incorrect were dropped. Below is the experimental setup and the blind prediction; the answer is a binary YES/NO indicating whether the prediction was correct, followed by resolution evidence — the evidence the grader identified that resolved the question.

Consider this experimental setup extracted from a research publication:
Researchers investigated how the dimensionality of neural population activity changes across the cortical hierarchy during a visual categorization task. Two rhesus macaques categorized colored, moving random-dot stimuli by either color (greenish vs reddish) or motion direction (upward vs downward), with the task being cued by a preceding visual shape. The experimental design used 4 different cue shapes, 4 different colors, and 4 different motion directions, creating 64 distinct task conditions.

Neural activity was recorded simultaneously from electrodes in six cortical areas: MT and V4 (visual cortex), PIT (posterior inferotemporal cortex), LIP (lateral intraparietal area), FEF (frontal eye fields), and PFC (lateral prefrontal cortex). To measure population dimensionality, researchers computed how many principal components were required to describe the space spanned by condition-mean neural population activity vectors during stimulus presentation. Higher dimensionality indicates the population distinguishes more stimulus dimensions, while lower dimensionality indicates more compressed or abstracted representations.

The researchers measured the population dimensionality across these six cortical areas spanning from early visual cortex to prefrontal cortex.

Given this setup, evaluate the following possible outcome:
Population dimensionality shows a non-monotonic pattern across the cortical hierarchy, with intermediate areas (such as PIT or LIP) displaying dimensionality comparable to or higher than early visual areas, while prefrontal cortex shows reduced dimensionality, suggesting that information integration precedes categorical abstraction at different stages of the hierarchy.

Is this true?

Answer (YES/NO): NO